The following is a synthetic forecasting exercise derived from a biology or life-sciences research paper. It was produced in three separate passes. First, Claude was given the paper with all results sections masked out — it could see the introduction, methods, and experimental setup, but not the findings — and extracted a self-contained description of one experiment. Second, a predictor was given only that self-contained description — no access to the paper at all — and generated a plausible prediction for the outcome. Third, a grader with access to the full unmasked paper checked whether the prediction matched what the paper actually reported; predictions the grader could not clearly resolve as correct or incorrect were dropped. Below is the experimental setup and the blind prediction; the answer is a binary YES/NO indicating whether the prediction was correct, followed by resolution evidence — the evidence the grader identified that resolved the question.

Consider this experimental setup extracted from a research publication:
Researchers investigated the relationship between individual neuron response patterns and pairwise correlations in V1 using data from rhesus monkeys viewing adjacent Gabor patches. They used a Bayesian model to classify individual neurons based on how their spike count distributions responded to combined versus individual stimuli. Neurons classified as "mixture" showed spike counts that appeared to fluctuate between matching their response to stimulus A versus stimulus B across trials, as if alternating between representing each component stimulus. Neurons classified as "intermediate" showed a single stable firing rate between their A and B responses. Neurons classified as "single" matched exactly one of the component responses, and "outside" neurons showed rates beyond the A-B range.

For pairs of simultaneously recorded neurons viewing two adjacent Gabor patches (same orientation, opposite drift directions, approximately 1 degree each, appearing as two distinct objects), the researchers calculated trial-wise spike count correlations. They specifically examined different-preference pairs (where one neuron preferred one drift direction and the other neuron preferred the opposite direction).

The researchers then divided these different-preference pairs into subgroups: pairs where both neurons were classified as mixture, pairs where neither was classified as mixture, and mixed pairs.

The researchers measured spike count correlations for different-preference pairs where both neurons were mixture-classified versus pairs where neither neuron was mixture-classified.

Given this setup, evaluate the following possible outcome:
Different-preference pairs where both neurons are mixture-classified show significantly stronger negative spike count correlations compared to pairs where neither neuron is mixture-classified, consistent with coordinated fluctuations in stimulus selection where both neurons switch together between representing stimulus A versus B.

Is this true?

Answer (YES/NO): YES